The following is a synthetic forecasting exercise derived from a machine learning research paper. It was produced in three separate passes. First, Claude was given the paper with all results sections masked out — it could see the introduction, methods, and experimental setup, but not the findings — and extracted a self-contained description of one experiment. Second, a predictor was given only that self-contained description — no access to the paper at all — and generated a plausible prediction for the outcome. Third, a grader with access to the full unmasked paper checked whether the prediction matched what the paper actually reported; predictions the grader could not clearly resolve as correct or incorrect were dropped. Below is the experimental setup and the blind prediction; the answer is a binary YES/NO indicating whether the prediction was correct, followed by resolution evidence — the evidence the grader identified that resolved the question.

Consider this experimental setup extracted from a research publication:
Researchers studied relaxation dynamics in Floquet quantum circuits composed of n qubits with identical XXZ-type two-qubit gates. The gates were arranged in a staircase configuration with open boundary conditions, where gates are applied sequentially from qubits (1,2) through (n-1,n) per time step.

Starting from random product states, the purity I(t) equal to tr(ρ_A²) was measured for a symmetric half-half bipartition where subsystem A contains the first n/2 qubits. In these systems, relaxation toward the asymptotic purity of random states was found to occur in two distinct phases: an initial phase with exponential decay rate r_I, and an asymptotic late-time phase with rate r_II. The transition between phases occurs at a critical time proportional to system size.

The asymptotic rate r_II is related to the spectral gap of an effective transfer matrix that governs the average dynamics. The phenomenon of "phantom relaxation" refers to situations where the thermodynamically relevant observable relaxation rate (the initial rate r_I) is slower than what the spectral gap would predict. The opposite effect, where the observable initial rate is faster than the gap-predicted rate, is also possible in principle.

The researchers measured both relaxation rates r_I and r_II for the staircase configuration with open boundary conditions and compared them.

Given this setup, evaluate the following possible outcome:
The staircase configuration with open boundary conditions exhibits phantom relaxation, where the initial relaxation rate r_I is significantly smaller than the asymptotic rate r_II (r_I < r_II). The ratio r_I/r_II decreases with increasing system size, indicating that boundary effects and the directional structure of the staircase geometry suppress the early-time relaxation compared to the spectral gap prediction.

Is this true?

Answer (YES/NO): NO